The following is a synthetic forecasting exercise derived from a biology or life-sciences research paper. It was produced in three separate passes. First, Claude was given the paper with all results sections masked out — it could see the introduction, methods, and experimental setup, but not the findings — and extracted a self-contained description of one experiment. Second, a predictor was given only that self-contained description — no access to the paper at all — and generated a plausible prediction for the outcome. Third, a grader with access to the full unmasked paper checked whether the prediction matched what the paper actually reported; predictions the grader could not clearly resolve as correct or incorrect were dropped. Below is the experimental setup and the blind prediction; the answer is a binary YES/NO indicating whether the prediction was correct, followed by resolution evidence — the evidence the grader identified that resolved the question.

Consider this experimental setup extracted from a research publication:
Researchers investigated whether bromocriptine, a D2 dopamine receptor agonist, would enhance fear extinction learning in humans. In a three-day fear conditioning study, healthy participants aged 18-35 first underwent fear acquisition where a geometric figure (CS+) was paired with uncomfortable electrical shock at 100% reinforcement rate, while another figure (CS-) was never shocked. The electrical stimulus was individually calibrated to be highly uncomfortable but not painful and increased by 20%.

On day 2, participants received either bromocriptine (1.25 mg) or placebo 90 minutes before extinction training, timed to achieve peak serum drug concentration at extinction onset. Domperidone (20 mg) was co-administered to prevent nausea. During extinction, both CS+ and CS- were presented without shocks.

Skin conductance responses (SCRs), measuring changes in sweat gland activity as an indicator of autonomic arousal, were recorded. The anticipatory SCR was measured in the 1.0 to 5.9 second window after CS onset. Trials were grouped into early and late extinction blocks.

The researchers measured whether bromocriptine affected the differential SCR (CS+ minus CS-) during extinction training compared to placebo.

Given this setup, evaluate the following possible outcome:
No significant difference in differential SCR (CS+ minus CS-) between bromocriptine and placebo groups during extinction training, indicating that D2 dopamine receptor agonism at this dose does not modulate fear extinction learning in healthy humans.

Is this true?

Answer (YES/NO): YES